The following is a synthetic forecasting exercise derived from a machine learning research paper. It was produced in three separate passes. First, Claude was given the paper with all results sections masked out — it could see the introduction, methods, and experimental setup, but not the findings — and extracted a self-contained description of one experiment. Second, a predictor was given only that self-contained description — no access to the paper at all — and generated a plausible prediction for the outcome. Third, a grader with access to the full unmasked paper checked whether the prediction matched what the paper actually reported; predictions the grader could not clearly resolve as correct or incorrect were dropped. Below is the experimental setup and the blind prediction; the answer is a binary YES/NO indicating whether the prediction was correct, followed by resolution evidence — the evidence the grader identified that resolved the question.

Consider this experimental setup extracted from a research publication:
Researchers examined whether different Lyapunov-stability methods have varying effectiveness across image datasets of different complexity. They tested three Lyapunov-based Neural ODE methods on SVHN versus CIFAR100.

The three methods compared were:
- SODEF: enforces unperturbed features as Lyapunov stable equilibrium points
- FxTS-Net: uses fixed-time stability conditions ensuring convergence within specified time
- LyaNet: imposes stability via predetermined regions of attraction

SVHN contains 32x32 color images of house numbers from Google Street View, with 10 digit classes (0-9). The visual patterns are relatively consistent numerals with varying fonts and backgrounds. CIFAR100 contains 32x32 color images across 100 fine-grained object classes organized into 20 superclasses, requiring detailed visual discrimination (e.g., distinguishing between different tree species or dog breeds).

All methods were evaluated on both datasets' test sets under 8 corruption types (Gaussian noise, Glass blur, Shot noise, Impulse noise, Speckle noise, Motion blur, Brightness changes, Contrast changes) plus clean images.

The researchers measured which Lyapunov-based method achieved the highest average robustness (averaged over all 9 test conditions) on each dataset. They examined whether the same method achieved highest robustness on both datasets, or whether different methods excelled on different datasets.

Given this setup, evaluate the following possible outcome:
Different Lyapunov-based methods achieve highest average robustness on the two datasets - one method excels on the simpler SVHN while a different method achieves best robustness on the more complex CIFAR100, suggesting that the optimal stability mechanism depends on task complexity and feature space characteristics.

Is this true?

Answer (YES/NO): NO